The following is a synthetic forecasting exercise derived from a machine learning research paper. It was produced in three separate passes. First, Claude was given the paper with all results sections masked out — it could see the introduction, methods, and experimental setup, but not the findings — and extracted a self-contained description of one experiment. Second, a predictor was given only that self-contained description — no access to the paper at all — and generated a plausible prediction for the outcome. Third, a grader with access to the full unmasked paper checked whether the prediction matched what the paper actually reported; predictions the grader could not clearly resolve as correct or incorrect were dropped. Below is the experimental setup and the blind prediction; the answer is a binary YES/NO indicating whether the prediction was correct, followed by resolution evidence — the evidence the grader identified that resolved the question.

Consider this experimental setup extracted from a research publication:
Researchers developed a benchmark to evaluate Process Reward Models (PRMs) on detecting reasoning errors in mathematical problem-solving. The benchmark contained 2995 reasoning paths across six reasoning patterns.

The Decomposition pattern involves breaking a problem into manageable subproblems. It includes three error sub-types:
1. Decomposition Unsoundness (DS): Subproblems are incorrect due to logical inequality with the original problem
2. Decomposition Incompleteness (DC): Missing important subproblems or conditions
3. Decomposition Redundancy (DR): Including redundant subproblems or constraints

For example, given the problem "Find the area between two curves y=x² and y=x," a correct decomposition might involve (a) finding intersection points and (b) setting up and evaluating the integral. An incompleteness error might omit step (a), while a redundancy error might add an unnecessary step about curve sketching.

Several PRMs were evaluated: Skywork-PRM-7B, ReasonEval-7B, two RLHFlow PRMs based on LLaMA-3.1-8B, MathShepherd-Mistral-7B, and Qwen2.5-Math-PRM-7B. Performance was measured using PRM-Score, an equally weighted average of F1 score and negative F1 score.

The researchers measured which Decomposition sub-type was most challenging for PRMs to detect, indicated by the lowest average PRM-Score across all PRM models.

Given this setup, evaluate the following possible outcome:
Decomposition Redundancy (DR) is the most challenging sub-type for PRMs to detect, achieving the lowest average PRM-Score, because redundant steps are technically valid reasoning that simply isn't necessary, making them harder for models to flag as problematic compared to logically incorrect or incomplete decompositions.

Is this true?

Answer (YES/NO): NO